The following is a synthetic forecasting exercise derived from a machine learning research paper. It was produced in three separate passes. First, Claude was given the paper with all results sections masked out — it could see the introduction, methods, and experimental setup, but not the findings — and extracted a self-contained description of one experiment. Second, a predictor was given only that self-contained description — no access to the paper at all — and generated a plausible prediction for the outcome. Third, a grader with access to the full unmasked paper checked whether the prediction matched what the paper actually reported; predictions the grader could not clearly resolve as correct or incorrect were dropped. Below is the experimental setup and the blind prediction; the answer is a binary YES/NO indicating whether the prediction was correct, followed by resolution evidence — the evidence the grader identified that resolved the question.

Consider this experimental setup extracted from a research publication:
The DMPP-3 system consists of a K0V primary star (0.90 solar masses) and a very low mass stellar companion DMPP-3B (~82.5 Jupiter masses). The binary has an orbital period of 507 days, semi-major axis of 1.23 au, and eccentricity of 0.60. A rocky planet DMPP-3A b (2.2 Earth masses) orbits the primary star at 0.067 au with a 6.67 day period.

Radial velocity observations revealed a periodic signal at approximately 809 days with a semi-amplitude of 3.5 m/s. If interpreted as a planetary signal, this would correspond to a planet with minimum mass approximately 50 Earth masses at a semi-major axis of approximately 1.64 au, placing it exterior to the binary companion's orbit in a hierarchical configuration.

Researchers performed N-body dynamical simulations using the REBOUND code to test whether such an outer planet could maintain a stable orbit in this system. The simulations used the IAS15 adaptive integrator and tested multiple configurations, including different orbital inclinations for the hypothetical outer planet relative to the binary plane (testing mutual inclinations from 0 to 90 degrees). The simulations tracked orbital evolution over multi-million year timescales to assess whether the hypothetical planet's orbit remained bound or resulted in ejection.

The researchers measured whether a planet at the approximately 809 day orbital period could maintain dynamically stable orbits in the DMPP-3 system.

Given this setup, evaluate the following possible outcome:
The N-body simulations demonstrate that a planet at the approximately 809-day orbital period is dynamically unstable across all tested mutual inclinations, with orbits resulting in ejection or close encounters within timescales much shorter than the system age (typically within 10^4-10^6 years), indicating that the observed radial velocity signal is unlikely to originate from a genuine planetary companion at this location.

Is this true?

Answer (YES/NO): NO